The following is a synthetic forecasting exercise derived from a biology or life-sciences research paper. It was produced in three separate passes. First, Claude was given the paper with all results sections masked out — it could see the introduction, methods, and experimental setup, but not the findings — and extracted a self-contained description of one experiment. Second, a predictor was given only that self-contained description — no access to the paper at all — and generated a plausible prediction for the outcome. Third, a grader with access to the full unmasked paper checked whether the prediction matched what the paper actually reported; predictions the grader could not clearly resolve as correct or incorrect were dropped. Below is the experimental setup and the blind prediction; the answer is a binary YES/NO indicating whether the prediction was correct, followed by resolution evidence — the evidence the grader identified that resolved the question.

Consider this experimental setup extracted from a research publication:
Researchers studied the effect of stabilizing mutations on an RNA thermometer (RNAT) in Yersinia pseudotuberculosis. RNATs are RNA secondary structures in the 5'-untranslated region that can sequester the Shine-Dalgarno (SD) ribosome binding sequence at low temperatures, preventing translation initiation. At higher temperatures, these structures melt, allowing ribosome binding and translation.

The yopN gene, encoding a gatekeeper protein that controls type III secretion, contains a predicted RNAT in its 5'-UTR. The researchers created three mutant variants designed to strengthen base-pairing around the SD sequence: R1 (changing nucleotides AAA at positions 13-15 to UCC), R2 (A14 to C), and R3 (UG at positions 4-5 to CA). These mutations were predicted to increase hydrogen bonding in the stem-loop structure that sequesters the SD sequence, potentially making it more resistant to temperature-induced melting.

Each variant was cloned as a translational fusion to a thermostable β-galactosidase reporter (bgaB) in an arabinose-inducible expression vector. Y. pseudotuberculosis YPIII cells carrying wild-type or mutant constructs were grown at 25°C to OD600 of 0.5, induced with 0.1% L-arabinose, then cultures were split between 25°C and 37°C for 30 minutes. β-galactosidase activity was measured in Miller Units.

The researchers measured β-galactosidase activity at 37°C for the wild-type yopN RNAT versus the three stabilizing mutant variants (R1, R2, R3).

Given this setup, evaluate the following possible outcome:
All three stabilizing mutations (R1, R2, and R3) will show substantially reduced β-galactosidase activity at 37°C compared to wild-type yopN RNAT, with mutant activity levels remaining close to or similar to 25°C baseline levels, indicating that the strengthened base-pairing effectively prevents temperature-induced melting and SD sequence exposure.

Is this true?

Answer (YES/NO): NO